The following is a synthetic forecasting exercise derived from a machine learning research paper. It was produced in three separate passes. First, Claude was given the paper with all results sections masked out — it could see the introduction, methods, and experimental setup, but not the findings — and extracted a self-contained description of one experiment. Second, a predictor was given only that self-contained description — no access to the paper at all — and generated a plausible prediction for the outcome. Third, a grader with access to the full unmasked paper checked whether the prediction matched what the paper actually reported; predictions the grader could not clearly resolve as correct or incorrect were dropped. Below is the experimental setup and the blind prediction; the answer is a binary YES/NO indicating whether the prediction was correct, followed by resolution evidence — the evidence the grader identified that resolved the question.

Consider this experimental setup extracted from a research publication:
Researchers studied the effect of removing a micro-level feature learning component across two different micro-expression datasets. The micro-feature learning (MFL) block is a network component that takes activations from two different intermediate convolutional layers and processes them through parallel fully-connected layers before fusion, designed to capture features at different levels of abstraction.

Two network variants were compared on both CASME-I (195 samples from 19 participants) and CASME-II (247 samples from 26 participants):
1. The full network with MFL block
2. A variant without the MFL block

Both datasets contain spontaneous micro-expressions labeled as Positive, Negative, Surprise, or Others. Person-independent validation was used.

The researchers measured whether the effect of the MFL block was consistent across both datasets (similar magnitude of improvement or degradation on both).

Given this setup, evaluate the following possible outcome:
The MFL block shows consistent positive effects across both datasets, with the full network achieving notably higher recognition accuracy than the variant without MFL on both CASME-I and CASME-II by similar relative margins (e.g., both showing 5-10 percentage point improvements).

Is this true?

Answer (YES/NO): NO